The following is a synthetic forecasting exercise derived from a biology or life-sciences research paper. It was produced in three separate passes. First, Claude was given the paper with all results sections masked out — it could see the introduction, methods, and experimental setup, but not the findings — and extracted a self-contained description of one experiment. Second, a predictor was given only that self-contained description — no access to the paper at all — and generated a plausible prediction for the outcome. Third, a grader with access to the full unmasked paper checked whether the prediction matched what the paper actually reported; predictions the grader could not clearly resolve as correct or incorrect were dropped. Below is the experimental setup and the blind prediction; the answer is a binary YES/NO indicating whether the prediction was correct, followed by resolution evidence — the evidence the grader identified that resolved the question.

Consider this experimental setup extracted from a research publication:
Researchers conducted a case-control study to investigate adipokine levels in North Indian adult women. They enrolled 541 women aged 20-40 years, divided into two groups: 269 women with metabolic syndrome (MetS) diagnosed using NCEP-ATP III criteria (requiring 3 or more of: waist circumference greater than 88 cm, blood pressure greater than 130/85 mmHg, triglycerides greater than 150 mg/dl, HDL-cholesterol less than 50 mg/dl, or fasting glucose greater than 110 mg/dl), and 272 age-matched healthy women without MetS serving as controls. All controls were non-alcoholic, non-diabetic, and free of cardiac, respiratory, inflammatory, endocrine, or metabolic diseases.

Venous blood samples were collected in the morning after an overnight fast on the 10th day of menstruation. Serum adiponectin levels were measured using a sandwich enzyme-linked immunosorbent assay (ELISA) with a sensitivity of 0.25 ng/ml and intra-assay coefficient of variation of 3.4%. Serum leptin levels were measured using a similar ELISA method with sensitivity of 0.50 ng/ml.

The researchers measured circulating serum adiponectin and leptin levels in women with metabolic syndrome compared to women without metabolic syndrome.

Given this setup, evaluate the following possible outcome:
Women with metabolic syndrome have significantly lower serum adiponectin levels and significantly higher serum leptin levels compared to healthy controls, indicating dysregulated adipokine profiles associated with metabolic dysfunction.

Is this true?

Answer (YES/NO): YES